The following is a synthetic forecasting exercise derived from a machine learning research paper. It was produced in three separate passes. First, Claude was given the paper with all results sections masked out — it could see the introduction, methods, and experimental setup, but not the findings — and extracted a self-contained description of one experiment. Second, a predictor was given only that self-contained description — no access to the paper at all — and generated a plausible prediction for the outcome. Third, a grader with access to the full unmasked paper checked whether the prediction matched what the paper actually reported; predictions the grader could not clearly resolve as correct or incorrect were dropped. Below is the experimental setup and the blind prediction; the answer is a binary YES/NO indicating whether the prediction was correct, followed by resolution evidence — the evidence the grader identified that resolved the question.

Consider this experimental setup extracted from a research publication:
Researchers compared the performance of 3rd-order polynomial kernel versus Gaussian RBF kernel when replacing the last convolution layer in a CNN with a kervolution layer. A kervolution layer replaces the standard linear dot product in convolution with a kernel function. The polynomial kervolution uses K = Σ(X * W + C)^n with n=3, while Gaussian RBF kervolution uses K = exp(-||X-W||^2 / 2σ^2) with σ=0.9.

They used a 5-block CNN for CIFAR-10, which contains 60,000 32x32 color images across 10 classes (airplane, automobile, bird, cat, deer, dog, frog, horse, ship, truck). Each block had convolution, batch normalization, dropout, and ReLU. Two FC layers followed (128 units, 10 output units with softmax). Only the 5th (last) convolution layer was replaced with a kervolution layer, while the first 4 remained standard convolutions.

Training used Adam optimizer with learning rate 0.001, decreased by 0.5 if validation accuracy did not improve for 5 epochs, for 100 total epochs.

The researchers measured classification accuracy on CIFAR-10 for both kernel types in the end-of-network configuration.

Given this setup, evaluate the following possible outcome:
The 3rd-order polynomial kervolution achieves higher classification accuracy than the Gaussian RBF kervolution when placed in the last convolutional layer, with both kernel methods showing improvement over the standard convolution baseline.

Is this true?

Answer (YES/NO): NO